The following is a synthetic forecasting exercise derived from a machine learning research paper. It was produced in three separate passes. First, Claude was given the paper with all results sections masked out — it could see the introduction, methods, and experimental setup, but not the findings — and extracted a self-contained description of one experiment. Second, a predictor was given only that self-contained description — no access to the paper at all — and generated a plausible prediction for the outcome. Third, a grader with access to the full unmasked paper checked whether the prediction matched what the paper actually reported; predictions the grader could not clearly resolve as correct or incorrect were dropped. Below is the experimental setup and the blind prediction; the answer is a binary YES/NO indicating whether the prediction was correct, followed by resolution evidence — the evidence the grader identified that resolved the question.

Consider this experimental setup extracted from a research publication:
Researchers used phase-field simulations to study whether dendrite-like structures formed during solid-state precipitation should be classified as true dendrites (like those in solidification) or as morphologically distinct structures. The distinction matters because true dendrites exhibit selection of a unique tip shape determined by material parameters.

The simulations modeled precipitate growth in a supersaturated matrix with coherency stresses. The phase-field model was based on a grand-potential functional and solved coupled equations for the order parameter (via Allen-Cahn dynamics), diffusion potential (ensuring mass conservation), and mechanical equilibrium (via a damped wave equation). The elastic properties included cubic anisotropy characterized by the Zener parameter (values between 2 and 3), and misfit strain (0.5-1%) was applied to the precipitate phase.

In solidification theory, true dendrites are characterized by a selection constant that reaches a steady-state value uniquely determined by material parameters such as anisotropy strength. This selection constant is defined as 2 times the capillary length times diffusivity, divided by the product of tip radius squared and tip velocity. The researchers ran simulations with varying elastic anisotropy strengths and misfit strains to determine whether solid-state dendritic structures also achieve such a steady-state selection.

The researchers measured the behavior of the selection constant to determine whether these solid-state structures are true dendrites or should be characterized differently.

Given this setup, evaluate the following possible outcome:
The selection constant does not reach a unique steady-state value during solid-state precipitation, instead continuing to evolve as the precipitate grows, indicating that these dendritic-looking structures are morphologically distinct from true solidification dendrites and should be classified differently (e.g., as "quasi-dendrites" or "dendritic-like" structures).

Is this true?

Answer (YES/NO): YES